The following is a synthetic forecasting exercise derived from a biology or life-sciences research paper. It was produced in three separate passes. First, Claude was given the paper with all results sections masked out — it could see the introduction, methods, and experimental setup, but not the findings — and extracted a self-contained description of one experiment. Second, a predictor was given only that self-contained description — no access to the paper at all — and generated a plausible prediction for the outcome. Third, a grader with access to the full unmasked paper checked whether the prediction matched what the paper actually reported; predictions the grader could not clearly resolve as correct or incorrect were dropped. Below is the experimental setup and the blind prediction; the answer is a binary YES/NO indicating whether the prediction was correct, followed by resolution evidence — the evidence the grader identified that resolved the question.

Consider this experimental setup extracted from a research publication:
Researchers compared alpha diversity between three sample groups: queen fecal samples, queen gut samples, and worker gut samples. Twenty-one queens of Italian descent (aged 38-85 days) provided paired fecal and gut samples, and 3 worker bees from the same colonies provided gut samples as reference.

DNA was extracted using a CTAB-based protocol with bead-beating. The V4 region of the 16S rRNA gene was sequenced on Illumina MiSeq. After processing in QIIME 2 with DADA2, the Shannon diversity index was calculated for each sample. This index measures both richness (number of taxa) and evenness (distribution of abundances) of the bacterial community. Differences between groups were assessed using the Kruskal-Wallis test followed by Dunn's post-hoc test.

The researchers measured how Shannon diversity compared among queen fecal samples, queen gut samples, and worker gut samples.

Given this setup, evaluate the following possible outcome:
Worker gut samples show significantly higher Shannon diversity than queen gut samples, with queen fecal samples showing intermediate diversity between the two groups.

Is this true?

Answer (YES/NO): NO